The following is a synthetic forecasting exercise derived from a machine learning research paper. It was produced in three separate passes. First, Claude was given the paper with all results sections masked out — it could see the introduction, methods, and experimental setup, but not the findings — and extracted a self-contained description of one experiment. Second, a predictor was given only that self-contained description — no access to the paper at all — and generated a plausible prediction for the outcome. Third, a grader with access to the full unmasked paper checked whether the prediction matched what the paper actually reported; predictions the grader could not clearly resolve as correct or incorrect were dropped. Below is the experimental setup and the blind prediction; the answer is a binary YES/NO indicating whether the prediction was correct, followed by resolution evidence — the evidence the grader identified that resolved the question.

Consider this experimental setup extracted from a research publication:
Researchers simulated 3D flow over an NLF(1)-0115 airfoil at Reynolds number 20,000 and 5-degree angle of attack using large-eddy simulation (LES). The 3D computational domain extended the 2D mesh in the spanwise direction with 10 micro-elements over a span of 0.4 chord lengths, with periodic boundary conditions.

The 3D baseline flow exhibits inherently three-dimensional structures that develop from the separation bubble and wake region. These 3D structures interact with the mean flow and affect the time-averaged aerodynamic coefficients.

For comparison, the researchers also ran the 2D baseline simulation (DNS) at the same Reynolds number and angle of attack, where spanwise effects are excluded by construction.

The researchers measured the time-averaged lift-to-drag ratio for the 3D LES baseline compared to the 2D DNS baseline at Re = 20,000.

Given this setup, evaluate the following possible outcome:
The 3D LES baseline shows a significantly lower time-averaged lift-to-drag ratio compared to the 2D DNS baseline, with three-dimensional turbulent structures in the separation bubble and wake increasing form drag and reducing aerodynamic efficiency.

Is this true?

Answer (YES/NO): NO